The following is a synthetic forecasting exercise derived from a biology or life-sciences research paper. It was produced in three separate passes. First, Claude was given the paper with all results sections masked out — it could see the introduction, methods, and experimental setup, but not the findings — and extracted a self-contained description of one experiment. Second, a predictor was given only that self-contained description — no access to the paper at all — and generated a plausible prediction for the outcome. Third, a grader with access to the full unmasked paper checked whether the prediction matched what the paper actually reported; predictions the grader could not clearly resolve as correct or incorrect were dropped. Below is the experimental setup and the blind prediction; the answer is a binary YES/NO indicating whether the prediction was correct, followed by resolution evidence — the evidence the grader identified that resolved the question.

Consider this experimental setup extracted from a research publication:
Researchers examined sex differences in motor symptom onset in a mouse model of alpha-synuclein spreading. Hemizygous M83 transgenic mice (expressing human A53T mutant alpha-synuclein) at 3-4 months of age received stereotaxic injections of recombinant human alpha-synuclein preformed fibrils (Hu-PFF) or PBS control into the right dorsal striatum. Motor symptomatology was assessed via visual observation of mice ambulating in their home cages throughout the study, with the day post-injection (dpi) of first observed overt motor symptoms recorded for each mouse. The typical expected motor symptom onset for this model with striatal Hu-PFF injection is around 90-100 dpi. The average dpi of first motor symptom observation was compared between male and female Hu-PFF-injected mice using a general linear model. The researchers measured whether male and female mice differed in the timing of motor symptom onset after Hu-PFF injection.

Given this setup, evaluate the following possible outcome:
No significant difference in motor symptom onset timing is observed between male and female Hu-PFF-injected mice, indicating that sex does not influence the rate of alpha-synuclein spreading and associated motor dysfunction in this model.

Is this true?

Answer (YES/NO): NO